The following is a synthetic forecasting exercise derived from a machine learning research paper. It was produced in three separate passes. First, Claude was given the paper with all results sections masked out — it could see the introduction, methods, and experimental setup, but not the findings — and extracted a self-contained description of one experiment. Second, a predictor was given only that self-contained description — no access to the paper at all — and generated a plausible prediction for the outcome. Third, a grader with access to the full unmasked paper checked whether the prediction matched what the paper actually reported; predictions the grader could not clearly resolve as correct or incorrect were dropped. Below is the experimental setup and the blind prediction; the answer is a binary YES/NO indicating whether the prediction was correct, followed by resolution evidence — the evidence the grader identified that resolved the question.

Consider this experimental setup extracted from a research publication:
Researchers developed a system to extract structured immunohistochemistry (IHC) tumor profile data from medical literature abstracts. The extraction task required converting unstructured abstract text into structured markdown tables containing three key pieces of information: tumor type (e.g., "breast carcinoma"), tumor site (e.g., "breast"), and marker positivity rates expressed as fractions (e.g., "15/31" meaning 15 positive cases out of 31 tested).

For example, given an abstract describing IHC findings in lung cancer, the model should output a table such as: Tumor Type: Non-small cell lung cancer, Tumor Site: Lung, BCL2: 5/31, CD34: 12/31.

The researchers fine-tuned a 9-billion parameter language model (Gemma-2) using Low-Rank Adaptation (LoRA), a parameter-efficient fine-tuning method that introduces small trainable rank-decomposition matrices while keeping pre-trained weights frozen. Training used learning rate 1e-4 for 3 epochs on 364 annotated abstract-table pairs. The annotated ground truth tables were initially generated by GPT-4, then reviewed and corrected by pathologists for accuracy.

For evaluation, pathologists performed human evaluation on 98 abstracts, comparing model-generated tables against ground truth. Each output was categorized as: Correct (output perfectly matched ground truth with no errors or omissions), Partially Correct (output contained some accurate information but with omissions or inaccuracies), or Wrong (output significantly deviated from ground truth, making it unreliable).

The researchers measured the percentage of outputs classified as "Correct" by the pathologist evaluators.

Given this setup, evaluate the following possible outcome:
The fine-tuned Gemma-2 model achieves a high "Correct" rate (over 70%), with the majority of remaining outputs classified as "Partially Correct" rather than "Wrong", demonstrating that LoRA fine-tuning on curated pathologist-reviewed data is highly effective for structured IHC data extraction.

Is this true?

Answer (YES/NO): NO